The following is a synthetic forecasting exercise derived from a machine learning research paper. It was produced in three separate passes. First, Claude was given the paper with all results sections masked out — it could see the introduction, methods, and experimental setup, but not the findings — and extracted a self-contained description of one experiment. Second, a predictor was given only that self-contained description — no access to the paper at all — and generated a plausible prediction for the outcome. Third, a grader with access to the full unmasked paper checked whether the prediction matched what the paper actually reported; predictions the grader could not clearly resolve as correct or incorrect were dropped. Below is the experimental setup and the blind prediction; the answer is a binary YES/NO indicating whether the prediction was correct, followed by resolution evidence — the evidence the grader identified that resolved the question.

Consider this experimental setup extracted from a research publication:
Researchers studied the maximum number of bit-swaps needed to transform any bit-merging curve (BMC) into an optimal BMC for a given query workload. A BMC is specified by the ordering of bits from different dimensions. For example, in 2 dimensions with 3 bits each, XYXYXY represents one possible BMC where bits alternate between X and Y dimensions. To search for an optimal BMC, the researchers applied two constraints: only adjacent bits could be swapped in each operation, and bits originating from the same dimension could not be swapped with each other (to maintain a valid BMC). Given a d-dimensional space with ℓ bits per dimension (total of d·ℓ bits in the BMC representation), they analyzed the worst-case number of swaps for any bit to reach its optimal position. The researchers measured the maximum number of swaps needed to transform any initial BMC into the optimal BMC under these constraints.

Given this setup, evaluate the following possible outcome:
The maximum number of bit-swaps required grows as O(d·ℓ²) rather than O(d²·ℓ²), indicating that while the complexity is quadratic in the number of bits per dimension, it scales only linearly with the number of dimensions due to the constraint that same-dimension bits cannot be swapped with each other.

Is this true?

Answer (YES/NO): NO